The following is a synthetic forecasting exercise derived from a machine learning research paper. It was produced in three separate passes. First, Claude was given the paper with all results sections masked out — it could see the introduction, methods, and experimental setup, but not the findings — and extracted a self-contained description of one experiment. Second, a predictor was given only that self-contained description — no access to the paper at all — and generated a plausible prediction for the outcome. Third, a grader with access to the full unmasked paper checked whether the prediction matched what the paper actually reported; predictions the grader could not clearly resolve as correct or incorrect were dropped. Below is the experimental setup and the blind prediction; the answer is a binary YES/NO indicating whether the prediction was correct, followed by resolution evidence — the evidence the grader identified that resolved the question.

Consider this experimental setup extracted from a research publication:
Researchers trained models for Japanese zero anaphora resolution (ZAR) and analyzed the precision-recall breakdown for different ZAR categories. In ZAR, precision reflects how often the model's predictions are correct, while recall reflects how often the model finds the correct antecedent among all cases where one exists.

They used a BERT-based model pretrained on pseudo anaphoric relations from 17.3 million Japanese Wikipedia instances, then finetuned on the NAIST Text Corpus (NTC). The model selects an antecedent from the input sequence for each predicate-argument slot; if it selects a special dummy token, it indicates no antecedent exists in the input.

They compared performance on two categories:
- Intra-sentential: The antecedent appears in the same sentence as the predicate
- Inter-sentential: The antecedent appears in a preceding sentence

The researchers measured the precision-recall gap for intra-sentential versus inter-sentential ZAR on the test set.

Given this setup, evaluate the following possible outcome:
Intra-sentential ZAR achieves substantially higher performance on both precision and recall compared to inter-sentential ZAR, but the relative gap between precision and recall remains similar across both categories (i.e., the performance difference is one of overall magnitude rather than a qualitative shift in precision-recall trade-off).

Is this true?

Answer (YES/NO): NO